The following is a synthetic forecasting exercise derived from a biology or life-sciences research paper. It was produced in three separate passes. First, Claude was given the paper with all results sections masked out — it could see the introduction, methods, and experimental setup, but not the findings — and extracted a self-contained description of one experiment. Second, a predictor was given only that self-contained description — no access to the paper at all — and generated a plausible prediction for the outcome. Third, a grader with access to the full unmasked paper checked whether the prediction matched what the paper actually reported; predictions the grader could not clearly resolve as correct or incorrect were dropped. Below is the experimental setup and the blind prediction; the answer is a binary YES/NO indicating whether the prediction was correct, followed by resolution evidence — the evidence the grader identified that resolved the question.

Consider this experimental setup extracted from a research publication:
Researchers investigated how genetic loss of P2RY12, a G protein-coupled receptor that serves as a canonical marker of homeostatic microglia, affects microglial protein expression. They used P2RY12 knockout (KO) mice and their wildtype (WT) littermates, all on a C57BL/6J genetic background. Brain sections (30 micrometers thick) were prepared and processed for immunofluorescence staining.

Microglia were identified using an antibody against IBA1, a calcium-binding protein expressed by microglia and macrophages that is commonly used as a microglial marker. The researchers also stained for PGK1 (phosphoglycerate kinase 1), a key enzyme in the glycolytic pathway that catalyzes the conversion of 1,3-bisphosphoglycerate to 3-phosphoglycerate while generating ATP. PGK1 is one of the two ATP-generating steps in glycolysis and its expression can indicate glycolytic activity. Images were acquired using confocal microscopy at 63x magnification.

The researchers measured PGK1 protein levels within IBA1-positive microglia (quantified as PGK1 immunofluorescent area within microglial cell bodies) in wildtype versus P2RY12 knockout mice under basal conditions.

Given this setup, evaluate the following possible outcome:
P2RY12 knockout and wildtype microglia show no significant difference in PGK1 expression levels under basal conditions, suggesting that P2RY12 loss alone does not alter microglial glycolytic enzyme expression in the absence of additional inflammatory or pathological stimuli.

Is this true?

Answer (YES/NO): NO